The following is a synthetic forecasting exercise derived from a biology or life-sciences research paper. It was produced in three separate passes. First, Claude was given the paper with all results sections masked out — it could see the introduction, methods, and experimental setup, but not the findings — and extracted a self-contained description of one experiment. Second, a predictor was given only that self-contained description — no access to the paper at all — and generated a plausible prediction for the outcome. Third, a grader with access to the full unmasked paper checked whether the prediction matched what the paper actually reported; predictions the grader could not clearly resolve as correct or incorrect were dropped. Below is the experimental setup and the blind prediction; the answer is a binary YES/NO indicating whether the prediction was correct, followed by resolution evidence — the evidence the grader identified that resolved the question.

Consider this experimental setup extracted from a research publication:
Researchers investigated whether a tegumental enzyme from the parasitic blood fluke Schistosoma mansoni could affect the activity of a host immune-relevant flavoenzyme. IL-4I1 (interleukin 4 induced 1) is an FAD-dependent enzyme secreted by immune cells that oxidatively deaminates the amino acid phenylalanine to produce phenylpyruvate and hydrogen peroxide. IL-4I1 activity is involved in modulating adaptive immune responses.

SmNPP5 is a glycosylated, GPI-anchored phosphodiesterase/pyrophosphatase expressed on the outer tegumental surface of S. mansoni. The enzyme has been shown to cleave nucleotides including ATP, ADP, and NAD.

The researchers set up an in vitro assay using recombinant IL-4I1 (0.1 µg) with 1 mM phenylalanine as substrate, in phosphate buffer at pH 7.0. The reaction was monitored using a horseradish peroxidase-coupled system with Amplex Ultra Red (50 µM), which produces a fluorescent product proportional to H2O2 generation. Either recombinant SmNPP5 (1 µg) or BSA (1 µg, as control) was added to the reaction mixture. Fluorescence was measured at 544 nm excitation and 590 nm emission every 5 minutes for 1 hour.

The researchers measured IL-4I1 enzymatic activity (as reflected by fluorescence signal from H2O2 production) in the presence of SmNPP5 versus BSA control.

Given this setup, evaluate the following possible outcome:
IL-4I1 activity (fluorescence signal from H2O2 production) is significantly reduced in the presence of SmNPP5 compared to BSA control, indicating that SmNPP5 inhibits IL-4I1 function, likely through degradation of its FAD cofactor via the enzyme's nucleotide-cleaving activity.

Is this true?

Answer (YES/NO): NO